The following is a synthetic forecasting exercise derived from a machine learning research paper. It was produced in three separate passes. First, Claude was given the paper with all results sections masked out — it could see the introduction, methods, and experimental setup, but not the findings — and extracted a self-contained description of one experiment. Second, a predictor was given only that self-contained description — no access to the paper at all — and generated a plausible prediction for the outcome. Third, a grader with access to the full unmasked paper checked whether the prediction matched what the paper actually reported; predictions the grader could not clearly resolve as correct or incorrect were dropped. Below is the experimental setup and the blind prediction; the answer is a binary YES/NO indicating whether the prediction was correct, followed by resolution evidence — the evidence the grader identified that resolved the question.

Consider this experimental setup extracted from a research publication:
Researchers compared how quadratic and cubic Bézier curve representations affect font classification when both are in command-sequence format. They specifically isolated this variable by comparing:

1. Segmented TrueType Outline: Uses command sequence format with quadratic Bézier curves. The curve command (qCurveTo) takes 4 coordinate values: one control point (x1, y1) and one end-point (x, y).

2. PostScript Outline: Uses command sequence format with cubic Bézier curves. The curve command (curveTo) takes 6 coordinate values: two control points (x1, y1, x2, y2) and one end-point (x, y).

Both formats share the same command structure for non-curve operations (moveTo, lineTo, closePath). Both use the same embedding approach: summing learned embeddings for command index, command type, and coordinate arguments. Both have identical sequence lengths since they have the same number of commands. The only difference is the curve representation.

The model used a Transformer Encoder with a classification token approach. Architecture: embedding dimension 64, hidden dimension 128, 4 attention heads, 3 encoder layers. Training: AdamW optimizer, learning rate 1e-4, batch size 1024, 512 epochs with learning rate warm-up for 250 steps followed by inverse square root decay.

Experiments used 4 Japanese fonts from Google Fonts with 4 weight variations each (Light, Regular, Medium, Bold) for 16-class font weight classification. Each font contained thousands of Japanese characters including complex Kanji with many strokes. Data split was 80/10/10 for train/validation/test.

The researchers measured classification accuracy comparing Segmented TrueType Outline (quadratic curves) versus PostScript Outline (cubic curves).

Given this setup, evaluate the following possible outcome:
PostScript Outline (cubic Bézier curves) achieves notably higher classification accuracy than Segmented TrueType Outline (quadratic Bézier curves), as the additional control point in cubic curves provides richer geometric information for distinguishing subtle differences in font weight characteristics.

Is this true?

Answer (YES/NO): YES